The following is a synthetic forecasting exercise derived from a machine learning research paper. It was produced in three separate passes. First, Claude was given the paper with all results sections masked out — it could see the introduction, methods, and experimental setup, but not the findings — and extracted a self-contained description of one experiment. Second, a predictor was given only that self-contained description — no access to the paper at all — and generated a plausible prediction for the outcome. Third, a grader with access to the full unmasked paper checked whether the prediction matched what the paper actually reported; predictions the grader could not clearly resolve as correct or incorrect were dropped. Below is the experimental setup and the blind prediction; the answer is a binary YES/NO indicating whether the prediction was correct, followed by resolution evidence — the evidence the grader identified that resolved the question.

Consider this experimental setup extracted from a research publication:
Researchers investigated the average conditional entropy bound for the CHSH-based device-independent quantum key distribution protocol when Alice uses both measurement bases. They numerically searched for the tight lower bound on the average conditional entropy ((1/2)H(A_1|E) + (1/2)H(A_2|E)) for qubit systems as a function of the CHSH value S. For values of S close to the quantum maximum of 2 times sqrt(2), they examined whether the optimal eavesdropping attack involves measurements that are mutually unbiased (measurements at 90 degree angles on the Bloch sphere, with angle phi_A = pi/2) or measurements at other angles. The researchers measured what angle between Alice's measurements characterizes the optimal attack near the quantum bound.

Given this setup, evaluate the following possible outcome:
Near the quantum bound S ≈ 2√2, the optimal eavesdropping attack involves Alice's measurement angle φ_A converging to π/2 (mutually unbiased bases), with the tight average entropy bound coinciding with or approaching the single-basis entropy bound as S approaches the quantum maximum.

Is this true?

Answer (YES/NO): YES